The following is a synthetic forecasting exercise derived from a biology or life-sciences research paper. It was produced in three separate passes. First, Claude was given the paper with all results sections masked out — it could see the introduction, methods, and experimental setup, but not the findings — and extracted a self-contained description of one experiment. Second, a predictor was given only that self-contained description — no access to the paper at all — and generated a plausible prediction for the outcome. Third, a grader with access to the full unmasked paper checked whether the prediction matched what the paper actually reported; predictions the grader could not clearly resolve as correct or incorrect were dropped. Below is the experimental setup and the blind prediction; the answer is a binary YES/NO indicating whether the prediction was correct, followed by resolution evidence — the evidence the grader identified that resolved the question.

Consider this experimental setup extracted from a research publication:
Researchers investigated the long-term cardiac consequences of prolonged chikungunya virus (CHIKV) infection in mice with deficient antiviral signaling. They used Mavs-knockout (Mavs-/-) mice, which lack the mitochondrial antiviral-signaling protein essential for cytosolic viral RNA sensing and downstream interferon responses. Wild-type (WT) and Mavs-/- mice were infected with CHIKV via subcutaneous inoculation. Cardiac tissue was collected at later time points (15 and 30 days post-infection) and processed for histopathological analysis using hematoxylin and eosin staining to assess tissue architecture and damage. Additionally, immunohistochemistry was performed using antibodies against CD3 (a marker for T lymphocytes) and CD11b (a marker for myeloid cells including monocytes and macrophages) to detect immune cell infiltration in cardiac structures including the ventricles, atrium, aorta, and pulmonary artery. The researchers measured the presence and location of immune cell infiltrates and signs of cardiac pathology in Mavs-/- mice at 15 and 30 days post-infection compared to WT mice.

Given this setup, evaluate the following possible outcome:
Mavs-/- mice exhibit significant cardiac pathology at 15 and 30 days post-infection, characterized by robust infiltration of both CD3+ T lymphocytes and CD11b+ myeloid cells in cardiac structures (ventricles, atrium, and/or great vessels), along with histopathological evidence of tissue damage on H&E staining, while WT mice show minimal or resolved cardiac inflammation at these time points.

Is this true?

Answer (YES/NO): YES